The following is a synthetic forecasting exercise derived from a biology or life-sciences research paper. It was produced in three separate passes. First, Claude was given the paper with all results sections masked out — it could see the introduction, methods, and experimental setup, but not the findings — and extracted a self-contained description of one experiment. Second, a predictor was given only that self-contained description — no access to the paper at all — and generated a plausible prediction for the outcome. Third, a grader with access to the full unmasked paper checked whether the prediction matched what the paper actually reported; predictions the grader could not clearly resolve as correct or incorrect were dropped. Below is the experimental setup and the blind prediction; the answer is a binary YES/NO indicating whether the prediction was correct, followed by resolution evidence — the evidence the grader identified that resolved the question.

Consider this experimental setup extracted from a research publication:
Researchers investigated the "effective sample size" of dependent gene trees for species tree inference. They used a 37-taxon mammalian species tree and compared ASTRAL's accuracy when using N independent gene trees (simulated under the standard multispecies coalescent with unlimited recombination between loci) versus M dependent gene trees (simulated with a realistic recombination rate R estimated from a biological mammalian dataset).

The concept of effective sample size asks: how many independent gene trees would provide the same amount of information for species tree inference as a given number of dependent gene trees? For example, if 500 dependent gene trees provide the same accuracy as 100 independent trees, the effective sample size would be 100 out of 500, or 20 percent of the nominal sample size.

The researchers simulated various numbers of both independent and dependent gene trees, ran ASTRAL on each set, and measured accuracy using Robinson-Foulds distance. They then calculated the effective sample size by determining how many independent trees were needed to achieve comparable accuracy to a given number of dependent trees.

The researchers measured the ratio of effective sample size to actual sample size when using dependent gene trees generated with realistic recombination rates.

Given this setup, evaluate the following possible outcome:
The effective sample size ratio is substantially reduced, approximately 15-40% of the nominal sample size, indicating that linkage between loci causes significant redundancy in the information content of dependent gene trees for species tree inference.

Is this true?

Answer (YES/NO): YES